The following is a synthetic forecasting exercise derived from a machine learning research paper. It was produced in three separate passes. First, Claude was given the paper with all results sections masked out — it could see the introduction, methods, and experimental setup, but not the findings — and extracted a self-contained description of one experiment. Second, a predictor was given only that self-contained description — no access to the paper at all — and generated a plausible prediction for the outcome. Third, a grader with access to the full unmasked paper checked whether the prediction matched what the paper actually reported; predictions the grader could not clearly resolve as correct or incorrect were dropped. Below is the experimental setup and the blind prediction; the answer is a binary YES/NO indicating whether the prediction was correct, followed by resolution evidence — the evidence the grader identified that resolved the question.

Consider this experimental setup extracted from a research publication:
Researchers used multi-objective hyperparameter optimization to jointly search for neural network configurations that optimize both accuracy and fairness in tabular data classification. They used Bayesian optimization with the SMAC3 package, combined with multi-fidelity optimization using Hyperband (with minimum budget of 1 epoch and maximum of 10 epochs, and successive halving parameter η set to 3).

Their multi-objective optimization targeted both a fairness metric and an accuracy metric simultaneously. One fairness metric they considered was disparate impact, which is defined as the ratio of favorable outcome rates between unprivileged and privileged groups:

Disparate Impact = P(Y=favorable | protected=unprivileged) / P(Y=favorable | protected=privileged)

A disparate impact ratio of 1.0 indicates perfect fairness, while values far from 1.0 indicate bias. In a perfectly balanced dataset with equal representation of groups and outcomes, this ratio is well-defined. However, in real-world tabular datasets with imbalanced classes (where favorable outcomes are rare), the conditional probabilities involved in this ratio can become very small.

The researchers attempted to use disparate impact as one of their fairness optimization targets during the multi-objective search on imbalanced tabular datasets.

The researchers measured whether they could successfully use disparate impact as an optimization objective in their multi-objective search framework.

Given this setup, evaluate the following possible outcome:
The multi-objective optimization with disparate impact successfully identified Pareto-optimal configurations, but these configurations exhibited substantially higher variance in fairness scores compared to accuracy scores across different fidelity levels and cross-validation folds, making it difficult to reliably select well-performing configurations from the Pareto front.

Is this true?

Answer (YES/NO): NO